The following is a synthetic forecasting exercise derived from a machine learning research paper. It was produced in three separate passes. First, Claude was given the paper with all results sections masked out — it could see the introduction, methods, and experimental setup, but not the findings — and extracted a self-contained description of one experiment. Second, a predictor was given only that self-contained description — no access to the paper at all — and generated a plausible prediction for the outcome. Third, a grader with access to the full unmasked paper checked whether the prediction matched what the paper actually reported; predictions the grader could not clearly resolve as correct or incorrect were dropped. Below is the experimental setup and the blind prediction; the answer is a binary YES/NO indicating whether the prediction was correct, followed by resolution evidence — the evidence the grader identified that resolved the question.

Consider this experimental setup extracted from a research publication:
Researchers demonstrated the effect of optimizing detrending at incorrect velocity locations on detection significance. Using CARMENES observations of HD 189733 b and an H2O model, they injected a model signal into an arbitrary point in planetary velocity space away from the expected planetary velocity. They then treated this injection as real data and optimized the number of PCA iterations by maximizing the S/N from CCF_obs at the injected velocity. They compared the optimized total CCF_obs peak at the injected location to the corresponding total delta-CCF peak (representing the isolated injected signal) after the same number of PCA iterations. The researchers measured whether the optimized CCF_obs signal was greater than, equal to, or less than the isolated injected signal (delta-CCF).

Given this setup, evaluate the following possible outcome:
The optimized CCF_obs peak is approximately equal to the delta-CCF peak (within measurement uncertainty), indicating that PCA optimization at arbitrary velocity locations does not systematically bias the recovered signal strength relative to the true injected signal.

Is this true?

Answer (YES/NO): NO